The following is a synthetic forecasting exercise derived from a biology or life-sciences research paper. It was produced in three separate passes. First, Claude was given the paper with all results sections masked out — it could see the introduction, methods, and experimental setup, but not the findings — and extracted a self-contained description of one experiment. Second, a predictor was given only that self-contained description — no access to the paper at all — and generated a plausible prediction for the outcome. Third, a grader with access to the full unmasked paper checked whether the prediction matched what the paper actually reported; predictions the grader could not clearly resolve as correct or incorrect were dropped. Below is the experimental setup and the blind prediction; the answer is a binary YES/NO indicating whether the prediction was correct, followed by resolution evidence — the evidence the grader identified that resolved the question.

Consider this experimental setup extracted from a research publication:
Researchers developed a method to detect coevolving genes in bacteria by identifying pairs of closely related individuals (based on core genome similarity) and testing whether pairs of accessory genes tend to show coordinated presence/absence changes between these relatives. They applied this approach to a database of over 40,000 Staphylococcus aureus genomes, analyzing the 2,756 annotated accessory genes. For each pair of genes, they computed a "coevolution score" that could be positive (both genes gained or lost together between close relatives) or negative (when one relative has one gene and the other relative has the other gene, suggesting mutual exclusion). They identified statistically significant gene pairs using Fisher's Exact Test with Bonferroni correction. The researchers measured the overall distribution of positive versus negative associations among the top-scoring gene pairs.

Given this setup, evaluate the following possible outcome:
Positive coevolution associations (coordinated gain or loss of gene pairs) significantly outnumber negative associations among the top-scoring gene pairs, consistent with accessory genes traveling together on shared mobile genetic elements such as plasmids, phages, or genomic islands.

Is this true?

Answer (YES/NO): YES